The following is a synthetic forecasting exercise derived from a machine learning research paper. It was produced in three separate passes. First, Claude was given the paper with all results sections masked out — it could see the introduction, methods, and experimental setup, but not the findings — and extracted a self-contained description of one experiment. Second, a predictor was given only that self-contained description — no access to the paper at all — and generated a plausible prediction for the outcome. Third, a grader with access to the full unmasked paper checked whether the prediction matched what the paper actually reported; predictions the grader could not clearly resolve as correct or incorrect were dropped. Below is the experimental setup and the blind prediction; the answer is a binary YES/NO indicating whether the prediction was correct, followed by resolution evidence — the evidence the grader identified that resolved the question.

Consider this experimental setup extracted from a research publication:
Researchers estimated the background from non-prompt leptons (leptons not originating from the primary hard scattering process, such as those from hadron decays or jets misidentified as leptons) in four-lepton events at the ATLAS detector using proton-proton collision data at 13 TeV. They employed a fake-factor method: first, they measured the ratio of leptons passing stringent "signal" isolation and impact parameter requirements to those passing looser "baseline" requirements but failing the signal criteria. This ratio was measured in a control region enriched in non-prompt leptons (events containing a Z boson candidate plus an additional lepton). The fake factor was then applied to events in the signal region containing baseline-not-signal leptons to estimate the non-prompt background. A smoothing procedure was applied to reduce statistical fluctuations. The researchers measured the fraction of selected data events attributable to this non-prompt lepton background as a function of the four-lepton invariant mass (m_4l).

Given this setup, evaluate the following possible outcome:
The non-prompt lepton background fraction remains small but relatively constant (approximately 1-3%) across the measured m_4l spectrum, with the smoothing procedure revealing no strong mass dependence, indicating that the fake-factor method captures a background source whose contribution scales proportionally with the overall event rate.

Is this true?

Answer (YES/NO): NO